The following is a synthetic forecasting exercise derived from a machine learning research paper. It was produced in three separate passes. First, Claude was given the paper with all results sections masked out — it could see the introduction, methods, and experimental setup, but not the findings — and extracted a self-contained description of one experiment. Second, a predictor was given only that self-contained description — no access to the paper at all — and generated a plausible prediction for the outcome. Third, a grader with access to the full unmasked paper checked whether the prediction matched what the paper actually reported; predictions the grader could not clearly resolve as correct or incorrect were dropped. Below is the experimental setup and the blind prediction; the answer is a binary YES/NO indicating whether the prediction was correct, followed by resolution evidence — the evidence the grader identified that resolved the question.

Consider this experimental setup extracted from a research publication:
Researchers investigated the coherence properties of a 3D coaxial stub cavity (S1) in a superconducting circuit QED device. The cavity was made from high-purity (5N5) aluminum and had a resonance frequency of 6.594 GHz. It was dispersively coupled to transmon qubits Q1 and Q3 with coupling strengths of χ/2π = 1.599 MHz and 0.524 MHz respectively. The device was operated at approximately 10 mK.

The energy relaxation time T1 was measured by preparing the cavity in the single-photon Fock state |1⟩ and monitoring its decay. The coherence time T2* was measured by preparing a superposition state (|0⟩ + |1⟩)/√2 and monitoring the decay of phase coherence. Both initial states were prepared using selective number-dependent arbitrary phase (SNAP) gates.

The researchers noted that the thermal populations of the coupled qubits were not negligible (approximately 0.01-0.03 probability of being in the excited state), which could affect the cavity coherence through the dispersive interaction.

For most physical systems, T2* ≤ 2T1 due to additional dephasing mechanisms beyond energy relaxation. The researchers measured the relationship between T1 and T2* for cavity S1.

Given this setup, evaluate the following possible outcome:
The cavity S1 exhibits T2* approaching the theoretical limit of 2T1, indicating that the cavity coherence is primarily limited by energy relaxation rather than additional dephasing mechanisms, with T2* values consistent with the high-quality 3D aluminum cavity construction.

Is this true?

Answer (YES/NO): NO